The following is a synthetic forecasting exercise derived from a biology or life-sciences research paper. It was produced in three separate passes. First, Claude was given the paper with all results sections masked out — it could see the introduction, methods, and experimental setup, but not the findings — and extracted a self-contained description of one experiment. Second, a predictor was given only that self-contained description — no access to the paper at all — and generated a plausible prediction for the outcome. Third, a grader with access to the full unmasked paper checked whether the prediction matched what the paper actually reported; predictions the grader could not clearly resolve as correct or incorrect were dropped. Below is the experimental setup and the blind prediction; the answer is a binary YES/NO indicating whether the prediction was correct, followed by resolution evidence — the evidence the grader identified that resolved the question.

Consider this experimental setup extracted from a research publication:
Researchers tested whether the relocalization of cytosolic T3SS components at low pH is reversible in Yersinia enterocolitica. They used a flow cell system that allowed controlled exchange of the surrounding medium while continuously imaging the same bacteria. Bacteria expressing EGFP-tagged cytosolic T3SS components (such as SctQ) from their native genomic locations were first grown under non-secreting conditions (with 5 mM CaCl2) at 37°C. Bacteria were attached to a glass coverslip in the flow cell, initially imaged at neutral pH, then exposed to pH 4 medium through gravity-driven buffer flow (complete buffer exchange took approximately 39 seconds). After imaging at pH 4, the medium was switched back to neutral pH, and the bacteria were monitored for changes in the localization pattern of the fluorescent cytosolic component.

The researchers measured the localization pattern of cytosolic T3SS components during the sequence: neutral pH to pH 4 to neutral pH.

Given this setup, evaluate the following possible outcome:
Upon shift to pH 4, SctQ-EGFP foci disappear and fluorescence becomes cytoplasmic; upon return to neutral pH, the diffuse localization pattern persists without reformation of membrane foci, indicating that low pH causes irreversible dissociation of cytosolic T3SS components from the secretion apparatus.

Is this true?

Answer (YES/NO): NO